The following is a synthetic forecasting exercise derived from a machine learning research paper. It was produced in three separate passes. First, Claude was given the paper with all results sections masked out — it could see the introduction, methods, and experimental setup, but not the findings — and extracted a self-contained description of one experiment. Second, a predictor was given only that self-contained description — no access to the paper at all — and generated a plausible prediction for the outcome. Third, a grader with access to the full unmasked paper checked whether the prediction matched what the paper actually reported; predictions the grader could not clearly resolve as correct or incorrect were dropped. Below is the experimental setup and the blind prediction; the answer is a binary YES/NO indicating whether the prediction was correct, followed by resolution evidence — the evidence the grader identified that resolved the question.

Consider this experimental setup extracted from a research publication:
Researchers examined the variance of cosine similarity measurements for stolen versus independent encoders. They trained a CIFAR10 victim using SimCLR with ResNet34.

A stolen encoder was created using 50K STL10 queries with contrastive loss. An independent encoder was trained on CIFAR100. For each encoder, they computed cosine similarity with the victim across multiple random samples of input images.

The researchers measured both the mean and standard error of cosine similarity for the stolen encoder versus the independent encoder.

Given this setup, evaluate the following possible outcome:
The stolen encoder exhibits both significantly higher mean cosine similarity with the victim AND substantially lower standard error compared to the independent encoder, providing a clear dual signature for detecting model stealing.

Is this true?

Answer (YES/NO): YES